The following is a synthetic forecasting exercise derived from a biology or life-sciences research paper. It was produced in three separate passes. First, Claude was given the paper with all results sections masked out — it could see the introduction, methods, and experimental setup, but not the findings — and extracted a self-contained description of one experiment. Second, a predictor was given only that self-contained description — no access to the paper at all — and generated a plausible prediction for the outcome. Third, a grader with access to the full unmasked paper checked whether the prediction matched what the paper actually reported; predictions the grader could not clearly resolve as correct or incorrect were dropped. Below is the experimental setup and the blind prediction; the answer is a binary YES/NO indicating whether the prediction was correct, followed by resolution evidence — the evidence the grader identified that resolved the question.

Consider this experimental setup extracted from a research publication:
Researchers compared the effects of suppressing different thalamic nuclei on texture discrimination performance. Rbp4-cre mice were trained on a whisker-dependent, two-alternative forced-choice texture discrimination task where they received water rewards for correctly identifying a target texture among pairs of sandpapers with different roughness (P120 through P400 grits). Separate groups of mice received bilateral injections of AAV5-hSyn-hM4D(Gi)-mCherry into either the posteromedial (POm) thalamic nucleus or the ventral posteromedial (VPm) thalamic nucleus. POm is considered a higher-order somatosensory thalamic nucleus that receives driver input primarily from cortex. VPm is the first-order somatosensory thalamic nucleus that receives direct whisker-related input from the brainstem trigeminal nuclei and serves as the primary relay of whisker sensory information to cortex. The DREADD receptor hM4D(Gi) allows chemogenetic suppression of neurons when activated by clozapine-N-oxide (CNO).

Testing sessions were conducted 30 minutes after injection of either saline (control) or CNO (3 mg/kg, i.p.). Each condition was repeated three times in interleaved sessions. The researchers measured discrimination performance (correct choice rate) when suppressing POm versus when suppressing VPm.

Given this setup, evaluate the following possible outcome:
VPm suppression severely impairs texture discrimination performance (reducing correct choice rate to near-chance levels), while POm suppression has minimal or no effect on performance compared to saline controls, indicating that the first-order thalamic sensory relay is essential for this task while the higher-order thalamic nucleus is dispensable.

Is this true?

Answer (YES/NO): NO